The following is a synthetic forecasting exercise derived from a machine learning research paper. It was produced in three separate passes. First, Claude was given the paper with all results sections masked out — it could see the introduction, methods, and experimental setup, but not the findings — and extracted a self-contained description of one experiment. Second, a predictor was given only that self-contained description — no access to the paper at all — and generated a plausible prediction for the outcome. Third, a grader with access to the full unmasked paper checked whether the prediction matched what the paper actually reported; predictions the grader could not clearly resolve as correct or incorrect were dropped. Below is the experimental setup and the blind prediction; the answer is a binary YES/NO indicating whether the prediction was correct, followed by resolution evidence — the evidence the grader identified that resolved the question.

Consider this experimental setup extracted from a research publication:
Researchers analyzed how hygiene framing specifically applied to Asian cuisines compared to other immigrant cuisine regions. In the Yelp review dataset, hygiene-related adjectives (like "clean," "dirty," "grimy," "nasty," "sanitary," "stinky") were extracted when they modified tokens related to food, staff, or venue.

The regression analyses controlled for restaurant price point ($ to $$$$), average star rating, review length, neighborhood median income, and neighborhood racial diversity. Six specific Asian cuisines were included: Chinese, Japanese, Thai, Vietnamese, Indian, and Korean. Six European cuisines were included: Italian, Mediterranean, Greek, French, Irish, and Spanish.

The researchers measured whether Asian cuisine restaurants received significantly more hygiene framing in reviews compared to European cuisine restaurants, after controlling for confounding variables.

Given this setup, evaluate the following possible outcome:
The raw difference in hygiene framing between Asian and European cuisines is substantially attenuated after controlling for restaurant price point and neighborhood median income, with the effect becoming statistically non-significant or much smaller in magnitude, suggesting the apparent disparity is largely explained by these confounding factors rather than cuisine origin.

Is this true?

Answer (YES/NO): NO